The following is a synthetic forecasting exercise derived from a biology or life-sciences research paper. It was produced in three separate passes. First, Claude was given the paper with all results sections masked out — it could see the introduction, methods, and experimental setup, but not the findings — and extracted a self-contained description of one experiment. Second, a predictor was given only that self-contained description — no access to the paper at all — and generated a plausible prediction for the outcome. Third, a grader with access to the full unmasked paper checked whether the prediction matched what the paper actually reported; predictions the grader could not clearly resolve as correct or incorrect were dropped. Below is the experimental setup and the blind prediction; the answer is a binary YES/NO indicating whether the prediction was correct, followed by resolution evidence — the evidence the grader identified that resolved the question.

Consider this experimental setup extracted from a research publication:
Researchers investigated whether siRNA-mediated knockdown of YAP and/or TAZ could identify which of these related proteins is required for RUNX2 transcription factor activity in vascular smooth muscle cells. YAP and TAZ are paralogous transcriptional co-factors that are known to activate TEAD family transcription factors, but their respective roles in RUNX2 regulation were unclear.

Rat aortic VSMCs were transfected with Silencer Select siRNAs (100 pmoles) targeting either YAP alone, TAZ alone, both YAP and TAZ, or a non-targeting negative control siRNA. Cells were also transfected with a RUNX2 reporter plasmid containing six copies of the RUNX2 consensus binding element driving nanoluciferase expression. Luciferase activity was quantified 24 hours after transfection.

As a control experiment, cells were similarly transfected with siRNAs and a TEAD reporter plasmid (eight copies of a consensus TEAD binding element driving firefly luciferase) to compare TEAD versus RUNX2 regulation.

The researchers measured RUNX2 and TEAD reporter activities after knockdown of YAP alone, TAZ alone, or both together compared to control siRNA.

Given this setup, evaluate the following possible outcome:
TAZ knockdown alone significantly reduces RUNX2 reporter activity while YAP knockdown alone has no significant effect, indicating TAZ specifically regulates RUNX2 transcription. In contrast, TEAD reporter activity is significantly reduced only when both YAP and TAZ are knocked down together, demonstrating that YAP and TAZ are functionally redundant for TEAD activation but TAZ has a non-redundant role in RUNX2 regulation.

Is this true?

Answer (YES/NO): NO